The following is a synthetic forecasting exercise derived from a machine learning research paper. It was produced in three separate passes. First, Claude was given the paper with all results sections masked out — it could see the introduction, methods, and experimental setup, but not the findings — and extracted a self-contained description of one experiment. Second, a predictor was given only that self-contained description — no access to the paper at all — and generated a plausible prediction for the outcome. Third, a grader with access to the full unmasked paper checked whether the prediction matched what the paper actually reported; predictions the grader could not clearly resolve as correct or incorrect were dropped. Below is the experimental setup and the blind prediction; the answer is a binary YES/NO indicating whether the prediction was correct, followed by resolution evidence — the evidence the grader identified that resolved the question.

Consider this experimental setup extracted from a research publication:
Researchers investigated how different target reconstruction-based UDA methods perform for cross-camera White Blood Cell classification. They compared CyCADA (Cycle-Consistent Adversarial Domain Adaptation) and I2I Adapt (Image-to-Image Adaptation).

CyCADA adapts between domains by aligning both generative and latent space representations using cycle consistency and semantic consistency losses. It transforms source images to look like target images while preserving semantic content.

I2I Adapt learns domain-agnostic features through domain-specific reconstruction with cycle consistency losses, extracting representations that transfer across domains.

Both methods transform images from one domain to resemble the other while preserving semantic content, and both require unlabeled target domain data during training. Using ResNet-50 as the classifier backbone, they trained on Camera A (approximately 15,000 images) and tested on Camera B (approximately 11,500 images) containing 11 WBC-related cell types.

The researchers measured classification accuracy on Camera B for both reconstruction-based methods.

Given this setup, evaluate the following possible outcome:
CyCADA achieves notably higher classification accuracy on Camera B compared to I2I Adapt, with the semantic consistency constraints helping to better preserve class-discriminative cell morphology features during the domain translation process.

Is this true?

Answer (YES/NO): NO